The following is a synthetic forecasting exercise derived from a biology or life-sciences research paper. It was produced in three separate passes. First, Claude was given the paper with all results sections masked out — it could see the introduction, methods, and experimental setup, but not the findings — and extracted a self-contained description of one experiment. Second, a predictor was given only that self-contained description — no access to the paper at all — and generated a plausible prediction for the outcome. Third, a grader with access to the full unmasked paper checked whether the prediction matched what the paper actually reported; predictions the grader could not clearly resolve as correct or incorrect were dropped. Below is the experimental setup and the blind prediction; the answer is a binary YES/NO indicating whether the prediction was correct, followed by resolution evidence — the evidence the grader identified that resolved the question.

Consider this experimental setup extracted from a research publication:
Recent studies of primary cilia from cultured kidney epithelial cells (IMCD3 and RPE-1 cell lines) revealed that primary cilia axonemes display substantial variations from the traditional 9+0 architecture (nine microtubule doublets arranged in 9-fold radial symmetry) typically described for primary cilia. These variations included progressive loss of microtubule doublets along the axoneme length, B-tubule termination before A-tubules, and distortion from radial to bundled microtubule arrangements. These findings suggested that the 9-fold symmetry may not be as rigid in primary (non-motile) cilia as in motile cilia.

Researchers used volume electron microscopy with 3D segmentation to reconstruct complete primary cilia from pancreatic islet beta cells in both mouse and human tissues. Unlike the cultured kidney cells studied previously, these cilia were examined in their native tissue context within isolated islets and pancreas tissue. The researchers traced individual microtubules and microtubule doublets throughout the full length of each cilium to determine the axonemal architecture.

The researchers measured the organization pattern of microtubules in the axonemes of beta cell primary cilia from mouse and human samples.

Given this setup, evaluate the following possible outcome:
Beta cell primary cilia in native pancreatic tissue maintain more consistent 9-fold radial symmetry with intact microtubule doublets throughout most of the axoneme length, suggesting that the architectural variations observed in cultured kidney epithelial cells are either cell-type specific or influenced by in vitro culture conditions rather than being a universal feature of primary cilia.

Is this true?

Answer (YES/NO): NO